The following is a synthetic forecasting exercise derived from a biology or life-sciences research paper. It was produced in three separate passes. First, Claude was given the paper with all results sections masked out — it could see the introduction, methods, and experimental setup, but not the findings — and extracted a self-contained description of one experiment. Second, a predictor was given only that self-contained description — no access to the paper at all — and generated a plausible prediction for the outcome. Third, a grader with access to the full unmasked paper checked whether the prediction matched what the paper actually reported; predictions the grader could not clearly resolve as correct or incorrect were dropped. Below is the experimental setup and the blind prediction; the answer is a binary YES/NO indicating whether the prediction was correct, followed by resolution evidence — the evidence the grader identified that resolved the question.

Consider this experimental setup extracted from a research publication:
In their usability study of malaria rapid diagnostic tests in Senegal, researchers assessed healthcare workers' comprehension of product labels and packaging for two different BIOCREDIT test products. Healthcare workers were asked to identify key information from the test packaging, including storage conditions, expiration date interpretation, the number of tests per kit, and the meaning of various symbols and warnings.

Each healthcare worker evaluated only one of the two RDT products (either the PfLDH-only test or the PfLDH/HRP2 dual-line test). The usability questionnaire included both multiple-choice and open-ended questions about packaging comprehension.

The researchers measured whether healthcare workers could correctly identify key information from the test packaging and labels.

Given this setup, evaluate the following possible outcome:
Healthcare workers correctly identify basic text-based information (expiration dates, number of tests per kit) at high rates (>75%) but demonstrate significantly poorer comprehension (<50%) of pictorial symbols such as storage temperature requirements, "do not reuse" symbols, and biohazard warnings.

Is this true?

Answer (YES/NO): NO